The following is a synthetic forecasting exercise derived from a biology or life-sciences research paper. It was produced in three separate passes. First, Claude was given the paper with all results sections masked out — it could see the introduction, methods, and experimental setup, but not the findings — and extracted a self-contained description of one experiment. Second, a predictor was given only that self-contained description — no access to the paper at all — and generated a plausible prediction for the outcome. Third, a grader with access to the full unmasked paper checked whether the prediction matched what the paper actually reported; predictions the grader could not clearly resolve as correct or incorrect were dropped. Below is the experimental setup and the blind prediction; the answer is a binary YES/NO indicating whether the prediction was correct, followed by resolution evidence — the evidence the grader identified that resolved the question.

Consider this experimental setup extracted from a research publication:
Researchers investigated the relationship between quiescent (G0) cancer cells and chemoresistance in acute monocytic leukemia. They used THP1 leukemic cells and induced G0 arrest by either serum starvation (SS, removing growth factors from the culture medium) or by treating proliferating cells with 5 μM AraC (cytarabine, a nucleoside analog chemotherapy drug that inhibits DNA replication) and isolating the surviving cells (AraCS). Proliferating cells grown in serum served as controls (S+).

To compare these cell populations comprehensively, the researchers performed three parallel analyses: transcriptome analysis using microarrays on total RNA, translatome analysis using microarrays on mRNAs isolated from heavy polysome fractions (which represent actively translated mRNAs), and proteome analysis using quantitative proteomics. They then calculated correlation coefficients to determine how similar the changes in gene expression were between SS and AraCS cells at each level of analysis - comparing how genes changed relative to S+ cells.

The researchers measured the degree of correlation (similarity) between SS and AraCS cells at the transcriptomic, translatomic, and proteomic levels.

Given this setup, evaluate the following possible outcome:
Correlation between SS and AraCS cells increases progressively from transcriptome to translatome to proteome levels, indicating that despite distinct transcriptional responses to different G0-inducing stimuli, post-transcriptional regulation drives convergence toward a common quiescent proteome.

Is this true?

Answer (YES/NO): NO